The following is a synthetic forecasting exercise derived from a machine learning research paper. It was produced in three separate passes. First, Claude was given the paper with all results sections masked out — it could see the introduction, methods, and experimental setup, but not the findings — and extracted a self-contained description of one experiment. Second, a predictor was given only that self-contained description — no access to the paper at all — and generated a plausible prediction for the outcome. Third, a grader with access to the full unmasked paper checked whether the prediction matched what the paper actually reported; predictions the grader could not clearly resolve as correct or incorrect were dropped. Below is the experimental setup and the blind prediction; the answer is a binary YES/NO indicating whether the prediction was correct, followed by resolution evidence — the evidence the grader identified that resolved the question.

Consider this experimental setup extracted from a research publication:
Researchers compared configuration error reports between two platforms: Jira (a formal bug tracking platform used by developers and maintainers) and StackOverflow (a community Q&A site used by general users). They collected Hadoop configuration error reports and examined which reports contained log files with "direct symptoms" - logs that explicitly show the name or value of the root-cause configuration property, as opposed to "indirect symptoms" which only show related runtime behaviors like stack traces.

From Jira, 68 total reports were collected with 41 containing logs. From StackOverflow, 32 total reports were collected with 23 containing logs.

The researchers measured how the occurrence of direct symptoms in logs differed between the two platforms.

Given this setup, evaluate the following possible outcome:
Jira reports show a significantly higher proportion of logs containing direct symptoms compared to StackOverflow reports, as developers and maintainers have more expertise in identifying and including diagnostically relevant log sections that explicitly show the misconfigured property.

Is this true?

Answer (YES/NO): YES